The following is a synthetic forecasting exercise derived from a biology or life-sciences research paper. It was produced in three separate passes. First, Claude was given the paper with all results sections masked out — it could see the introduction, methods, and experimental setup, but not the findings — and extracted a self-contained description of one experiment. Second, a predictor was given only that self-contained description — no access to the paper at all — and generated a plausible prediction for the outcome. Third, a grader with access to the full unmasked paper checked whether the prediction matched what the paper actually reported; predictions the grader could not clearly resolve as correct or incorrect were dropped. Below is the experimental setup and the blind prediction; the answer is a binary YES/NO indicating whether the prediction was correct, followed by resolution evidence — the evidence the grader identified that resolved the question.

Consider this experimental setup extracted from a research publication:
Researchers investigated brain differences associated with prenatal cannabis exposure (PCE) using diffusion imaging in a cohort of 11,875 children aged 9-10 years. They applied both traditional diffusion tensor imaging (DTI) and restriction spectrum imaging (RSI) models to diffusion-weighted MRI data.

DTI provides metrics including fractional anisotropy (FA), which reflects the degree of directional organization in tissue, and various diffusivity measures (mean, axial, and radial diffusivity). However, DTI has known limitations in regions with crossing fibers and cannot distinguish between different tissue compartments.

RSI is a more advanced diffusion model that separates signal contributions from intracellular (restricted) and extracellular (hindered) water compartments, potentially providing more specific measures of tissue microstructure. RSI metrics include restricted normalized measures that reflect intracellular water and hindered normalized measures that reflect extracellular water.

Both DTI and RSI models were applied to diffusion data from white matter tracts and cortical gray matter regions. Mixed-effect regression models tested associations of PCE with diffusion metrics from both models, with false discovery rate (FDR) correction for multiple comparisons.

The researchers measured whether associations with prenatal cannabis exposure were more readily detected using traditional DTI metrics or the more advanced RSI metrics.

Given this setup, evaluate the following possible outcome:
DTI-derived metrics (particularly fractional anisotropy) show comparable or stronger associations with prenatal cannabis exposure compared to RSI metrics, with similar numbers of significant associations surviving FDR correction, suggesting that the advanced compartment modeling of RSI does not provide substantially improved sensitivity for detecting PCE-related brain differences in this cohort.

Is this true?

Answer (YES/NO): YES